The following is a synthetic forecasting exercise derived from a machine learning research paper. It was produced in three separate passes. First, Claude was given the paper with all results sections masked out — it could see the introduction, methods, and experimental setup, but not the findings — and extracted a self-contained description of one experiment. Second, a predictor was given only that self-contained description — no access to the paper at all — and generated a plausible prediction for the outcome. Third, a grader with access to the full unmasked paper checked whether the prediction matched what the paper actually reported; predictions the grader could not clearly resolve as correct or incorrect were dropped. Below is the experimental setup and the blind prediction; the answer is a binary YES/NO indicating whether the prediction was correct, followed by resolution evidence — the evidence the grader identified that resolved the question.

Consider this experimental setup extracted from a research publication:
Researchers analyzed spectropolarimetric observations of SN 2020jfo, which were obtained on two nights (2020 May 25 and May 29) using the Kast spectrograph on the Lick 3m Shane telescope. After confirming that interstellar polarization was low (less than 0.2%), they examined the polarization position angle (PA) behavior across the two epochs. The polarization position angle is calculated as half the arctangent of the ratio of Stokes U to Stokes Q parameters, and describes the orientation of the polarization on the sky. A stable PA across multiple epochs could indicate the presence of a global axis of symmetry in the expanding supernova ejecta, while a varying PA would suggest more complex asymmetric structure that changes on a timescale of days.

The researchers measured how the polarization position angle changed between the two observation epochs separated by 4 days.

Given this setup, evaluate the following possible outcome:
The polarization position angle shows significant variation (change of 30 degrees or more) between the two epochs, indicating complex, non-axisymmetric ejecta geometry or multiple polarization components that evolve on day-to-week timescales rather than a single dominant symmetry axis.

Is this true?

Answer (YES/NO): NO